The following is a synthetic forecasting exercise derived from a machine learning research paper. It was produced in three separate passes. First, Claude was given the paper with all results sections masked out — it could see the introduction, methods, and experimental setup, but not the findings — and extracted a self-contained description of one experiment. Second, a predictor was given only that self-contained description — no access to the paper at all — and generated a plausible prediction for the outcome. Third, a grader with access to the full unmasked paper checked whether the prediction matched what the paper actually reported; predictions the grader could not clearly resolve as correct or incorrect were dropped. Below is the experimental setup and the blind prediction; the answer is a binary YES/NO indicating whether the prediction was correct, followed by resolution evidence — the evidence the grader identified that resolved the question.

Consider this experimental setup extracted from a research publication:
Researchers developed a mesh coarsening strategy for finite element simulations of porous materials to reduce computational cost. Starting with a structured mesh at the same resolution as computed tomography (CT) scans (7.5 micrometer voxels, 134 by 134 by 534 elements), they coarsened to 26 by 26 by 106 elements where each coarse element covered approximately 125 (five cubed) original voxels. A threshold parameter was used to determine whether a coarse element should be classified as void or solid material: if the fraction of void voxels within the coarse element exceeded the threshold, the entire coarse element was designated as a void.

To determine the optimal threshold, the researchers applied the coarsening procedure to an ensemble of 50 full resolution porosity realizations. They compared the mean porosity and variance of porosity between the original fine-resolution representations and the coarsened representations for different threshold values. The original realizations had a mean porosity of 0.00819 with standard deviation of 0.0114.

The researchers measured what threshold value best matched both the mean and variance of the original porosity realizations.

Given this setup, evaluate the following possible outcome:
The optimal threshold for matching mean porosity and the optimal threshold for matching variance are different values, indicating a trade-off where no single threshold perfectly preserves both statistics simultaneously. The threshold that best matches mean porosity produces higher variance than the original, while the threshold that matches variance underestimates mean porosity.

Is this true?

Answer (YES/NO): NO